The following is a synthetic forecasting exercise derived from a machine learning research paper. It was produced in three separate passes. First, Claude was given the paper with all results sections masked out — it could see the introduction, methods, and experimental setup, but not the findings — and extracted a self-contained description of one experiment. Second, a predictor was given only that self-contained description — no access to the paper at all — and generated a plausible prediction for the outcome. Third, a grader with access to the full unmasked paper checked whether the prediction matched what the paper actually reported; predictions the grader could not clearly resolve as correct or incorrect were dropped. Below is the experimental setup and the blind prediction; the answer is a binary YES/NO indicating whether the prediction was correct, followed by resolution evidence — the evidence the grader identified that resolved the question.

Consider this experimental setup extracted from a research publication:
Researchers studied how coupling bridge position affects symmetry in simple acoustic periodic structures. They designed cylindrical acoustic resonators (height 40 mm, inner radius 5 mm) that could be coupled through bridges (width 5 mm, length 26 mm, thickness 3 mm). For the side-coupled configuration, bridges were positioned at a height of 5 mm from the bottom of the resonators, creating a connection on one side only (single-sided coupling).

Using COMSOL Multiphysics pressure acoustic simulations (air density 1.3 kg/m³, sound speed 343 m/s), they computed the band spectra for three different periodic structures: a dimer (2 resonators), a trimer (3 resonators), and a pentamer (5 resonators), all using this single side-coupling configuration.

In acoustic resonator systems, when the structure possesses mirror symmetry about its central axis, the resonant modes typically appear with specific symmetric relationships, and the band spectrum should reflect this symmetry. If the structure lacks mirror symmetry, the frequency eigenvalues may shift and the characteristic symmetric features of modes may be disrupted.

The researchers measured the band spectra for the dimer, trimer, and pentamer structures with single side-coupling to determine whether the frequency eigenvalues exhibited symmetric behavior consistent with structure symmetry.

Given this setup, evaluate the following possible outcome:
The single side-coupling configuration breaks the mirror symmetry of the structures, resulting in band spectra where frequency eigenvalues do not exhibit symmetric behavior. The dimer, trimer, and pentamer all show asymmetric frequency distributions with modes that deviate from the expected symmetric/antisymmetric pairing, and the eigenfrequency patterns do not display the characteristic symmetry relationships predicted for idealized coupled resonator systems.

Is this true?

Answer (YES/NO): YES